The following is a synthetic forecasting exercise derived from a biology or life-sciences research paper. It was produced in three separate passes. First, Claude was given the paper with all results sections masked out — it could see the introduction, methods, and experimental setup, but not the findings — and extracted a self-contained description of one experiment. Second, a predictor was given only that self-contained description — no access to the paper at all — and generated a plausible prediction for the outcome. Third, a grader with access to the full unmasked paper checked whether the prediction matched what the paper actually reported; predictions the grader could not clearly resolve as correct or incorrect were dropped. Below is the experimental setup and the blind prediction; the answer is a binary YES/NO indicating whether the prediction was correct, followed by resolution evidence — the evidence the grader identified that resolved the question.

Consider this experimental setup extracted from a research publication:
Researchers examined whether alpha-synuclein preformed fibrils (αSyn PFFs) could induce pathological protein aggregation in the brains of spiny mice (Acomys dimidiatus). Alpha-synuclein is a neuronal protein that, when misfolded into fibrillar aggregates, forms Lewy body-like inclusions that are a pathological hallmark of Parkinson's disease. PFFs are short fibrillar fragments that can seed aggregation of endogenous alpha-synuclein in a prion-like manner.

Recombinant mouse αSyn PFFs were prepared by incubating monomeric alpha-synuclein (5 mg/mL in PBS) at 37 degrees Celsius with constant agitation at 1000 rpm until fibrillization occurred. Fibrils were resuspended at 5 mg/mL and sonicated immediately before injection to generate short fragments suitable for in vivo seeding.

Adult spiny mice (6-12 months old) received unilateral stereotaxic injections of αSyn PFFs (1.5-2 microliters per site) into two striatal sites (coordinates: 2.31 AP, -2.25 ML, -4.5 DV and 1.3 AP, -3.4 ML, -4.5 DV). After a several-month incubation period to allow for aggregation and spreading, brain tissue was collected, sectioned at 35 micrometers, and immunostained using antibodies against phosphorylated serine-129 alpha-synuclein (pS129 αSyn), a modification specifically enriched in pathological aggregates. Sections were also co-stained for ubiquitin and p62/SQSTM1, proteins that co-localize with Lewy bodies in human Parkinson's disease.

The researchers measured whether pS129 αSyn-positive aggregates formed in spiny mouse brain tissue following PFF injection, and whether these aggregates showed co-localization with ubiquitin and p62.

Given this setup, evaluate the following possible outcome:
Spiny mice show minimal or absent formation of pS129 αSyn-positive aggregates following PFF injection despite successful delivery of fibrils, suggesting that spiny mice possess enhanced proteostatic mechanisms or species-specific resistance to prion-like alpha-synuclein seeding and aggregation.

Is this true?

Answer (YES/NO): NO